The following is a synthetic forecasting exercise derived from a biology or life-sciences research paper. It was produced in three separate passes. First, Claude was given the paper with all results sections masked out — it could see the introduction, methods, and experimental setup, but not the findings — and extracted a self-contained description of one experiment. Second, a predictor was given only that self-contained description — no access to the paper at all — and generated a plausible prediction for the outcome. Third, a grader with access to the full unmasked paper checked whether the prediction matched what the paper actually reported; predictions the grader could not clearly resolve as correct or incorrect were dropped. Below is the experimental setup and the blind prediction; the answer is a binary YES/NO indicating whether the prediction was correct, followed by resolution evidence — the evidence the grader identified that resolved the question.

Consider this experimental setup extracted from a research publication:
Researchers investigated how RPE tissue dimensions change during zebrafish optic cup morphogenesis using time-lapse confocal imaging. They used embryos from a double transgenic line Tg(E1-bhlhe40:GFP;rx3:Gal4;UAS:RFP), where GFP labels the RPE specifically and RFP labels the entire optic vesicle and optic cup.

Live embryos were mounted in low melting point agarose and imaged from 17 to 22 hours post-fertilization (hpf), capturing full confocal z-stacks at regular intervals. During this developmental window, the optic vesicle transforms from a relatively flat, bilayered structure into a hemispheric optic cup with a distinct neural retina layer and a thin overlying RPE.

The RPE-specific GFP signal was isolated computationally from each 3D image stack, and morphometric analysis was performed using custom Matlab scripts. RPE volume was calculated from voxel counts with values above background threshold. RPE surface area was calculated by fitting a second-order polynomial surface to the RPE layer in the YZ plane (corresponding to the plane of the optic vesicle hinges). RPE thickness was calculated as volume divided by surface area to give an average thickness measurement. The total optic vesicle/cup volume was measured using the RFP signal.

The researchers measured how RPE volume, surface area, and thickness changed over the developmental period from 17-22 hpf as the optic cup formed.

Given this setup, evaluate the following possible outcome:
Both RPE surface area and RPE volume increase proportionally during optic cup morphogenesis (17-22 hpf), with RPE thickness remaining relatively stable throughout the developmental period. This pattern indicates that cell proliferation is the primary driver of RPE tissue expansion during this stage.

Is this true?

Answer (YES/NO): NO